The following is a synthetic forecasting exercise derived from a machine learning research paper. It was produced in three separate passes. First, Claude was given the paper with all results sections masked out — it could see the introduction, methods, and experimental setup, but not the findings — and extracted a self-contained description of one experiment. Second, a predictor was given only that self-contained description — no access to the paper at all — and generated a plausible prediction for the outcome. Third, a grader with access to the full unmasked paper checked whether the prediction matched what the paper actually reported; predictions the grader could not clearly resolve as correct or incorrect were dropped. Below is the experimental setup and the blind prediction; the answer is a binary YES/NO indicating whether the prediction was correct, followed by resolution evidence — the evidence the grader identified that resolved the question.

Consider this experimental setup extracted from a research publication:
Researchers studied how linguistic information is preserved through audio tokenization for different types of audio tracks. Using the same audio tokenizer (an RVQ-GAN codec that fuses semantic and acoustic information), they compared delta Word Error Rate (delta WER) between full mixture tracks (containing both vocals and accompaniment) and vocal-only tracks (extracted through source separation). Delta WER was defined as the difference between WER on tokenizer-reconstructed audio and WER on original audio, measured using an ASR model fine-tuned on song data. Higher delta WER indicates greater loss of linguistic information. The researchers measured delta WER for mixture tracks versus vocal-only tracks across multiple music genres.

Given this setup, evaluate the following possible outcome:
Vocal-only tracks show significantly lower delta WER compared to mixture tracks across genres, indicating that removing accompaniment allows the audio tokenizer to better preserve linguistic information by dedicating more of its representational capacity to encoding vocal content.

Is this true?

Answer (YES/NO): YES